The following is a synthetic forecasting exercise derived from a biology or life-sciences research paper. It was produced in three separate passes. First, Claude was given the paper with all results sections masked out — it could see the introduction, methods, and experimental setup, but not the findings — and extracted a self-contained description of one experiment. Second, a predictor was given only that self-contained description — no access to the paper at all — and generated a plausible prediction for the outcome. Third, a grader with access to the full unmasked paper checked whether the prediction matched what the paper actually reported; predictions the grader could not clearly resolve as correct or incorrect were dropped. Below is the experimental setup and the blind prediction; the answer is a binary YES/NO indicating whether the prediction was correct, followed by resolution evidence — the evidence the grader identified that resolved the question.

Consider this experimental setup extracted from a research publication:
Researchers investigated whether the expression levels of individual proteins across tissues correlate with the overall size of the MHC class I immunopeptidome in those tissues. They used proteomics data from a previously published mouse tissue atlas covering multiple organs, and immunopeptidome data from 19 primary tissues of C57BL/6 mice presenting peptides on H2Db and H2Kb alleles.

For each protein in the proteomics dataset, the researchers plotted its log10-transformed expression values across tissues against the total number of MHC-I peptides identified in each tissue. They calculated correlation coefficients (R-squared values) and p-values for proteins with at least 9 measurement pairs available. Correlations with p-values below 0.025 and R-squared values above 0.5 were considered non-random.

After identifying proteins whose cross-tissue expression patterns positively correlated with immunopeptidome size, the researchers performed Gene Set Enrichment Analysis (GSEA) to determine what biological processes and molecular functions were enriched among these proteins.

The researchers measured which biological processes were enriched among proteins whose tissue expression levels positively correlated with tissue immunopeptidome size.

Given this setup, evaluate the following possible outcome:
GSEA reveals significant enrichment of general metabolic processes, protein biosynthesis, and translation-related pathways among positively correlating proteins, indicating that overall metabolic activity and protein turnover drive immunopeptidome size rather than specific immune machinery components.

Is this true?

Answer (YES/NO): NO